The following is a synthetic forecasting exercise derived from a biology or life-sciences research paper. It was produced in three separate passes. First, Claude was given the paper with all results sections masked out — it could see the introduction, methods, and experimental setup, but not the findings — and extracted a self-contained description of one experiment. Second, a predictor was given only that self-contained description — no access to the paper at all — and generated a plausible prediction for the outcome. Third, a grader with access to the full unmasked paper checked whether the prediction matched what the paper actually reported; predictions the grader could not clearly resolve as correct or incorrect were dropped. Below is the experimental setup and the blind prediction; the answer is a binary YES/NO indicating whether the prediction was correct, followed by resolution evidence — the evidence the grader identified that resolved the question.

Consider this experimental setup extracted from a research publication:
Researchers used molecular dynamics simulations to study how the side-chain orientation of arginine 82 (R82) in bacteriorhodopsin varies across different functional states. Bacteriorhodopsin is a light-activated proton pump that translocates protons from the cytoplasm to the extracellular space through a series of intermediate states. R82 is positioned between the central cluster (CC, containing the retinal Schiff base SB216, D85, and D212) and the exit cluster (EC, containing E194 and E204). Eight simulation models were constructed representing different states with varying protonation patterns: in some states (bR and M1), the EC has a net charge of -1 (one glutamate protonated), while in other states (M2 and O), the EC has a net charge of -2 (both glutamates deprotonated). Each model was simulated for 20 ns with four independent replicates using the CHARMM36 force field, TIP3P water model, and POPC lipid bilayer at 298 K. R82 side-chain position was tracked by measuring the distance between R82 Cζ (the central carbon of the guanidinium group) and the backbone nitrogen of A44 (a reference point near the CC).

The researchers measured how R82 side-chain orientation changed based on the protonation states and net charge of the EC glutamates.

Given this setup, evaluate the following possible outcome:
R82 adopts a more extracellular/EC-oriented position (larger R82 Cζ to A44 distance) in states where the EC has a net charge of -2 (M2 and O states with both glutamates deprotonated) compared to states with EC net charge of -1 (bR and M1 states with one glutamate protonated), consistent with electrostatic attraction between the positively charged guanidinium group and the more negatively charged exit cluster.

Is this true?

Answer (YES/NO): YES